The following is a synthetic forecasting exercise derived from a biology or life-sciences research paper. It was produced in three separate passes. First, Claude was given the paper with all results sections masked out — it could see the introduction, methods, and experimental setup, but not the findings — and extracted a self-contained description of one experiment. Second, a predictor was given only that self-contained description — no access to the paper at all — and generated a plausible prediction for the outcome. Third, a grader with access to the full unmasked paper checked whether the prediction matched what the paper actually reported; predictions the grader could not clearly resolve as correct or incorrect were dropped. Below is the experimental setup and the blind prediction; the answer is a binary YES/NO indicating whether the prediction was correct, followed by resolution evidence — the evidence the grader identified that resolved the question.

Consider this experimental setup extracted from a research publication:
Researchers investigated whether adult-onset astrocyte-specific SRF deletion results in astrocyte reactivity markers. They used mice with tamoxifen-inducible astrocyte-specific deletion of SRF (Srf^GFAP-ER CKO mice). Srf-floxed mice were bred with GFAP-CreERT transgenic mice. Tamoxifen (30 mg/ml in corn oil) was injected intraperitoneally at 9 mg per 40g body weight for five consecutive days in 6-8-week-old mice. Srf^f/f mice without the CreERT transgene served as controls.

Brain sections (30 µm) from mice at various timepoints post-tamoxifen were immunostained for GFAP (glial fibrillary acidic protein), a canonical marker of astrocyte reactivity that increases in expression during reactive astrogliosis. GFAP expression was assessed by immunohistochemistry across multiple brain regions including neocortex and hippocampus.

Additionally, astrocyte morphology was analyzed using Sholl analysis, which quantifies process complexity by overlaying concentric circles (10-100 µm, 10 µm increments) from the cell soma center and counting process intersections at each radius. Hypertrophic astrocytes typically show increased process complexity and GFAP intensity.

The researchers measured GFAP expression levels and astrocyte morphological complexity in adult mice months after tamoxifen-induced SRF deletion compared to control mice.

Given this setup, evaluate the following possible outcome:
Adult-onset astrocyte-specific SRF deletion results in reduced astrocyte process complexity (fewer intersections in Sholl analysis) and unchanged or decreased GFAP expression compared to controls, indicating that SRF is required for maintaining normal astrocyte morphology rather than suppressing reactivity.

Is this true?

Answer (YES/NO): NO